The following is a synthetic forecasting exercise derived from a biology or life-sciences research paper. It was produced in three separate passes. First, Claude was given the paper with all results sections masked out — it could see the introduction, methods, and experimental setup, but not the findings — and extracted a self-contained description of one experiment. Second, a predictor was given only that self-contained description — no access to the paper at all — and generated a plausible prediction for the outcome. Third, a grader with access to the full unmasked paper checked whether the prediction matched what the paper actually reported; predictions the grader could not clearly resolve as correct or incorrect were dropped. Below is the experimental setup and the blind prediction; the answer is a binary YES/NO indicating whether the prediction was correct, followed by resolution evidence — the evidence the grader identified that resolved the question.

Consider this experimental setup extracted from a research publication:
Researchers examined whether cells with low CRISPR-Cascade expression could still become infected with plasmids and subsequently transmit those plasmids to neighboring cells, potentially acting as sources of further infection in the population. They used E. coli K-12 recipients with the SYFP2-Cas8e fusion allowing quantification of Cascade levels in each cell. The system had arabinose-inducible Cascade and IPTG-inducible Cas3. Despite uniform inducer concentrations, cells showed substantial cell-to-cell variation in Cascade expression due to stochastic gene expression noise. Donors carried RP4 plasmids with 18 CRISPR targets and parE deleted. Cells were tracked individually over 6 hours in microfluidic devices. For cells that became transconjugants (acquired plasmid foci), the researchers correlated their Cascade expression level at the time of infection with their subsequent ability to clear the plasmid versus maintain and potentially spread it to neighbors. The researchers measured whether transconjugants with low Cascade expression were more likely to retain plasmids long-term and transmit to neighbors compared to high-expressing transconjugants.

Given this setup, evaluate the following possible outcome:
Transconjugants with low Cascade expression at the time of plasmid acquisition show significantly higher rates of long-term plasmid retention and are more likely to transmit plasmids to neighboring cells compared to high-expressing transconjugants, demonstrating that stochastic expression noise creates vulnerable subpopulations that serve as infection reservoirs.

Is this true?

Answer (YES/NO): NO